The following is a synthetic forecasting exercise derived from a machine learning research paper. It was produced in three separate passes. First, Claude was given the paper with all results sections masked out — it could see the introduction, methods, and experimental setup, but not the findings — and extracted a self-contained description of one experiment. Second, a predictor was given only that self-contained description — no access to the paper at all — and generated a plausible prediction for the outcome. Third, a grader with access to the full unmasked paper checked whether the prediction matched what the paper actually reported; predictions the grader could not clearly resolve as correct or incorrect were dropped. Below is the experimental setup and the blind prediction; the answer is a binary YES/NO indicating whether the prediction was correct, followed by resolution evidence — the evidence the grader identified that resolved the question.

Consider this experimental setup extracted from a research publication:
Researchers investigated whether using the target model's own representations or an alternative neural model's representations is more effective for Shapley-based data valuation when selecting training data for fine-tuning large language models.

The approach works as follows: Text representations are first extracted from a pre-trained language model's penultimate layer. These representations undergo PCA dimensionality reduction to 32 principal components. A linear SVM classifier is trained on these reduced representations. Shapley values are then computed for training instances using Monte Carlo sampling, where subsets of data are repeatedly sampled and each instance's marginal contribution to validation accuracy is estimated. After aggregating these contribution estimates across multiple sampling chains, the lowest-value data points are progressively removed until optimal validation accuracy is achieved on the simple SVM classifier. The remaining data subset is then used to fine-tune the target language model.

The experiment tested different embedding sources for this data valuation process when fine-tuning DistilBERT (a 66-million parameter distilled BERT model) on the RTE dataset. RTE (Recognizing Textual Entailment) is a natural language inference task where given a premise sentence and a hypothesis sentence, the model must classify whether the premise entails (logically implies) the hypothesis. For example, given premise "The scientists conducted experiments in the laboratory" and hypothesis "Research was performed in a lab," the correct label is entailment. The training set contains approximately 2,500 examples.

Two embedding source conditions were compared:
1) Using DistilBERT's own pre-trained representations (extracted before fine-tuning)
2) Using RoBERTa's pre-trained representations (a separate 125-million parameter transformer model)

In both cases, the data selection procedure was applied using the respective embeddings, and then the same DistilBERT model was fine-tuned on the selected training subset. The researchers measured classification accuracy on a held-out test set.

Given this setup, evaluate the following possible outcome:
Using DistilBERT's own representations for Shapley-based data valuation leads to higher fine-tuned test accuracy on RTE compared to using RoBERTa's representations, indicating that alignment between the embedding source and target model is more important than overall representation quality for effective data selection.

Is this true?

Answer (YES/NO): YES